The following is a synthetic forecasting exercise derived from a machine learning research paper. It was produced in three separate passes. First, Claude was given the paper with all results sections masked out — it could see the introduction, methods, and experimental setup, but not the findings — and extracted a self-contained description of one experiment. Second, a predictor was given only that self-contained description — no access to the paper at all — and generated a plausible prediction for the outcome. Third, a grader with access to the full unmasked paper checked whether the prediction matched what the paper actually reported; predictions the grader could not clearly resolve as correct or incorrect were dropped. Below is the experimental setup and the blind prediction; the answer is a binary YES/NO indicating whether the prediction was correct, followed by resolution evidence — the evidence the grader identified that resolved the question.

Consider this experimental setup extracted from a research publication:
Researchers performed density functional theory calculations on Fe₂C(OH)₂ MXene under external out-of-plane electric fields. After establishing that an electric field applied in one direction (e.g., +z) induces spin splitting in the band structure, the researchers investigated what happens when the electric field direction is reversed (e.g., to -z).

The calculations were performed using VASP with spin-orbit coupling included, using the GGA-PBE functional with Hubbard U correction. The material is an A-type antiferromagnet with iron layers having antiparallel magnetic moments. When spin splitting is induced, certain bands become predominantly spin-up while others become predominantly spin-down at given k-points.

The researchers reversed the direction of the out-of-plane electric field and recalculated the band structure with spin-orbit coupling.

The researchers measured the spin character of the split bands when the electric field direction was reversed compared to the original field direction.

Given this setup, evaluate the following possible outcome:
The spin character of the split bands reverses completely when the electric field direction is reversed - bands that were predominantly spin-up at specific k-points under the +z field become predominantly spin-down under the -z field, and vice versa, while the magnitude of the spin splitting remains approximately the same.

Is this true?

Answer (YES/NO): YES